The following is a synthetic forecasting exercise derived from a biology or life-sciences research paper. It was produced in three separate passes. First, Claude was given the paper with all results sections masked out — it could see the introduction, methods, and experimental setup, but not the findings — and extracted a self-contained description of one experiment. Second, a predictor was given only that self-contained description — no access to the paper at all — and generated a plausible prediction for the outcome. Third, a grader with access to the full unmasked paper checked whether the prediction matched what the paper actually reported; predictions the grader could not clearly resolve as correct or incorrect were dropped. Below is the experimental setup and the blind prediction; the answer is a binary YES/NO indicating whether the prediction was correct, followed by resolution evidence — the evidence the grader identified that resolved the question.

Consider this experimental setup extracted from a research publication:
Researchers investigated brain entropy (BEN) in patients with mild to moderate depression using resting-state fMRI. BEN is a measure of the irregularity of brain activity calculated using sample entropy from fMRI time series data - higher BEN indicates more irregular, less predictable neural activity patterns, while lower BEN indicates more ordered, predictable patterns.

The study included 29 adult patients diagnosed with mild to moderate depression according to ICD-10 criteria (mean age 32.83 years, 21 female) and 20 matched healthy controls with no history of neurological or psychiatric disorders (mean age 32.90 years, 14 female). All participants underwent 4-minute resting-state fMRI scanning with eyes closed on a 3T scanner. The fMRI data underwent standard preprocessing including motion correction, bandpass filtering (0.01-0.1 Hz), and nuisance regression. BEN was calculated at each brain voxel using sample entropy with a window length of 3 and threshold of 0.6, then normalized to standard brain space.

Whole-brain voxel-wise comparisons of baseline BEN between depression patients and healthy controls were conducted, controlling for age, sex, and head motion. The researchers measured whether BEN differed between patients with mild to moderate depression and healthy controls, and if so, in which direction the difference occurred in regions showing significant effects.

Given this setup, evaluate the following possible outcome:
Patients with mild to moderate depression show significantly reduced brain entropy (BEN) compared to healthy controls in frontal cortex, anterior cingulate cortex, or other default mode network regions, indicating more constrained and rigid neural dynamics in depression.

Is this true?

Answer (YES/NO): NO